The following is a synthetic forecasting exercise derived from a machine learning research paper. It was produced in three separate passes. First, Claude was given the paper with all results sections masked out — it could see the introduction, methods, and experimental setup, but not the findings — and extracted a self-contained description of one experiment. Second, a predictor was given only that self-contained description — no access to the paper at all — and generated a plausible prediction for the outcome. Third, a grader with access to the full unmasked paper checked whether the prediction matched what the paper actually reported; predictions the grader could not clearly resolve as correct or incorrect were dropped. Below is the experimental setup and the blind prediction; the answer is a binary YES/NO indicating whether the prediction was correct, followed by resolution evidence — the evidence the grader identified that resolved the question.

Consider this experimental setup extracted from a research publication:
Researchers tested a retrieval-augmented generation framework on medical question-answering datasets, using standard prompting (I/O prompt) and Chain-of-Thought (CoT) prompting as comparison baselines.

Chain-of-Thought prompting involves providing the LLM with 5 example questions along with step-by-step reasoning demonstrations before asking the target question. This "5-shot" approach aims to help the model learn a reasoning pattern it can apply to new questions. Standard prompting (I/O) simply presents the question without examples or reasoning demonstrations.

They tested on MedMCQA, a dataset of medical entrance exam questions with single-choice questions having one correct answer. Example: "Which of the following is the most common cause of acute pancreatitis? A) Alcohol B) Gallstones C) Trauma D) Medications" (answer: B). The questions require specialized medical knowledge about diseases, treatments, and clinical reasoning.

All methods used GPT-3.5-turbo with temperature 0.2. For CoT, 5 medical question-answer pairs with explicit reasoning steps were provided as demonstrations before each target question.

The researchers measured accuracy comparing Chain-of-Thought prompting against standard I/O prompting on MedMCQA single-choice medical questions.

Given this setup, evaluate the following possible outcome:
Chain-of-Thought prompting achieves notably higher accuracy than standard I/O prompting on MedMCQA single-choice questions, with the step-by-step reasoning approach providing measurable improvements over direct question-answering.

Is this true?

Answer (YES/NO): NO